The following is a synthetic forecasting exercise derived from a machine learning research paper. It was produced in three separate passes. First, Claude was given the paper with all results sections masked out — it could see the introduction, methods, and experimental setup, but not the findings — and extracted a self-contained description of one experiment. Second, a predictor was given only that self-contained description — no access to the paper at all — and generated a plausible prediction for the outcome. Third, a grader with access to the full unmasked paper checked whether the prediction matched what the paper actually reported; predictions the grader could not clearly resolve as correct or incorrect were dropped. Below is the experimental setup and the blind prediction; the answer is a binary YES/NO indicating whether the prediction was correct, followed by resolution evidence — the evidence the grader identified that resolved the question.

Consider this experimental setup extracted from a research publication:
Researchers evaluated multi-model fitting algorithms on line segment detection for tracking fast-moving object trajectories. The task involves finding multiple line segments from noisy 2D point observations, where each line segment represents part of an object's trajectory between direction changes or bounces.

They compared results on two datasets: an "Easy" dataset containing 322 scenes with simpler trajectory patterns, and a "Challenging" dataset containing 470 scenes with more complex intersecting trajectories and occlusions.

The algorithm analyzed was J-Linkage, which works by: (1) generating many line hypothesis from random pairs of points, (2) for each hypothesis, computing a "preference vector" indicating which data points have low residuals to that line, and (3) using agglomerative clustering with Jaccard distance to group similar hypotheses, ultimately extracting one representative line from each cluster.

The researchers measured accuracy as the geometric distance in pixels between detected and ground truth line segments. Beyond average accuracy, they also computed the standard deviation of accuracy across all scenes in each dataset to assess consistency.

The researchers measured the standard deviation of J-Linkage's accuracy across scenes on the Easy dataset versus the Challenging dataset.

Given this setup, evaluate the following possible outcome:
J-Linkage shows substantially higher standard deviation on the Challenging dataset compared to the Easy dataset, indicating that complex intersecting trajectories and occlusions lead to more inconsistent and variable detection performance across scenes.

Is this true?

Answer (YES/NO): NO